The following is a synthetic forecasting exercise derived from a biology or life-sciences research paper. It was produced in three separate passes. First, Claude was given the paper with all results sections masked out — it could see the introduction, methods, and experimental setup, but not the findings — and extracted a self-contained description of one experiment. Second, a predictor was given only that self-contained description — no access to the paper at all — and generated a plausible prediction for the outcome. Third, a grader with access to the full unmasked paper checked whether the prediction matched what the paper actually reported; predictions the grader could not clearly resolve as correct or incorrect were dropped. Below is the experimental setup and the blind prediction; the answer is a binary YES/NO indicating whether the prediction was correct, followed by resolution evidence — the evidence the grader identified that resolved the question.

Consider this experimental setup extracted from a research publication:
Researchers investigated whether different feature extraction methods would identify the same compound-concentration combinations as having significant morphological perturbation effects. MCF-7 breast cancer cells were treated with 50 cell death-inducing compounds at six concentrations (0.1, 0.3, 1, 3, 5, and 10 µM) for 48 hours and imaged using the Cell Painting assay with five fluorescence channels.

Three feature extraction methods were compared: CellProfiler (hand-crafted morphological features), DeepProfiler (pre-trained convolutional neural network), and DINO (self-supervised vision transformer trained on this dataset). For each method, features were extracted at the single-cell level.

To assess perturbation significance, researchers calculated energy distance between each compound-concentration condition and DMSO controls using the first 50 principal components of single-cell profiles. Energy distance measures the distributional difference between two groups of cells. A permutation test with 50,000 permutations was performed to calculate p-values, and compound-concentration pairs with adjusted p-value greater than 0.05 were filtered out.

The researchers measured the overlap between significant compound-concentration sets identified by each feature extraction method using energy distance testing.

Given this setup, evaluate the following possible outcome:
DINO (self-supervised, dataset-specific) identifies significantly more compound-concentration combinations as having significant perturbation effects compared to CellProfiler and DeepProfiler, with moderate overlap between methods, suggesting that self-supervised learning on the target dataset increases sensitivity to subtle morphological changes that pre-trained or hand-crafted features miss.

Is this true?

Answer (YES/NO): NO